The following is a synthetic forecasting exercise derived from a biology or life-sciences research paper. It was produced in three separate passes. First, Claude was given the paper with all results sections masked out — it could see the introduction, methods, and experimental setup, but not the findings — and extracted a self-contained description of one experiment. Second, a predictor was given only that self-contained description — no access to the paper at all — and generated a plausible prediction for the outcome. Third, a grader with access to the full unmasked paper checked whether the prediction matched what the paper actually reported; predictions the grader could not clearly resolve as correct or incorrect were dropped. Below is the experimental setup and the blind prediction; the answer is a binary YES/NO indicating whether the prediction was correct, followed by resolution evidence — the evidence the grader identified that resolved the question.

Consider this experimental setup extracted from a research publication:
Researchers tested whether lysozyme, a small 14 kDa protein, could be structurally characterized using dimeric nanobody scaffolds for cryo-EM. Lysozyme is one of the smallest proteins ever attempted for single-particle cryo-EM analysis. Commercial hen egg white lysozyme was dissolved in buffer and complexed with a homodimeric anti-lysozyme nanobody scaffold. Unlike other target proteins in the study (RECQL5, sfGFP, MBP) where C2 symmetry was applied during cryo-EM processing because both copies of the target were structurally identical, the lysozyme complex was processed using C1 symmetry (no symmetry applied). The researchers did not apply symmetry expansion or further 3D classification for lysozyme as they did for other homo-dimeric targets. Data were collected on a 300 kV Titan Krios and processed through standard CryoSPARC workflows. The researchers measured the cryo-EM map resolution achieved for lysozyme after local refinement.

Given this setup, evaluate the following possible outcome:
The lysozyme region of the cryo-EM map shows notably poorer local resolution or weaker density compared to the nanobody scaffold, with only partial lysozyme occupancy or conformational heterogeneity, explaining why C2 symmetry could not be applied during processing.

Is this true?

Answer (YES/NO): NO